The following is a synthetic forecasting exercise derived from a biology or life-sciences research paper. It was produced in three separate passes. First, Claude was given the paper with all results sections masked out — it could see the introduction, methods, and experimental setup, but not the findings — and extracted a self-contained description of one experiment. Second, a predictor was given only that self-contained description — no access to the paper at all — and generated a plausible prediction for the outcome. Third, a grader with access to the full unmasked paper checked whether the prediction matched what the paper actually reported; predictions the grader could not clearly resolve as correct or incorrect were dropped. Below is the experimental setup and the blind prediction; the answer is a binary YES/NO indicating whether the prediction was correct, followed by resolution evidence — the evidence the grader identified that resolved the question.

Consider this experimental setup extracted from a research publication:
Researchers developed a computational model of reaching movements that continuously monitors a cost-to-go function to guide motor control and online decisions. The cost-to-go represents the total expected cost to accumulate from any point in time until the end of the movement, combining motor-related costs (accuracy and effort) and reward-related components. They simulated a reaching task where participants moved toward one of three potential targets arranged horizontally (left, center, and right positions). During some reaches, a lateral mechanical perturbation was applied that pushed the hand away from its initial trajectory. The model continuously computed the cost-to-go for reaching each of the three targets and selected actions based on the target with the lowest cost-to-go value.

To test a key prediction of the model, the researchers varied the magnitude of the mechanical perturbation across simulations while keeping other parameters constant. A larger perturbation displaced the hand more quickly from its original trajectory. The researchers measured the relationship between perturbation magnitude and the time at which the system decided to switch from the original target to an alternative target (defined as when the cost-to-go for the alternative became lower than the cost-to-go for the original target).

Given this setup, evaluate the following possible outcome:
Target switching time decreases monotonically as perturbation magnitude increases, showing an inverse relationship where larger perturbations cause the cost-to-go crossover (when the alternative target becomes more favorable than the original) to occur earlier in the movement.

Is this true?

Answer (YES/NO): YES